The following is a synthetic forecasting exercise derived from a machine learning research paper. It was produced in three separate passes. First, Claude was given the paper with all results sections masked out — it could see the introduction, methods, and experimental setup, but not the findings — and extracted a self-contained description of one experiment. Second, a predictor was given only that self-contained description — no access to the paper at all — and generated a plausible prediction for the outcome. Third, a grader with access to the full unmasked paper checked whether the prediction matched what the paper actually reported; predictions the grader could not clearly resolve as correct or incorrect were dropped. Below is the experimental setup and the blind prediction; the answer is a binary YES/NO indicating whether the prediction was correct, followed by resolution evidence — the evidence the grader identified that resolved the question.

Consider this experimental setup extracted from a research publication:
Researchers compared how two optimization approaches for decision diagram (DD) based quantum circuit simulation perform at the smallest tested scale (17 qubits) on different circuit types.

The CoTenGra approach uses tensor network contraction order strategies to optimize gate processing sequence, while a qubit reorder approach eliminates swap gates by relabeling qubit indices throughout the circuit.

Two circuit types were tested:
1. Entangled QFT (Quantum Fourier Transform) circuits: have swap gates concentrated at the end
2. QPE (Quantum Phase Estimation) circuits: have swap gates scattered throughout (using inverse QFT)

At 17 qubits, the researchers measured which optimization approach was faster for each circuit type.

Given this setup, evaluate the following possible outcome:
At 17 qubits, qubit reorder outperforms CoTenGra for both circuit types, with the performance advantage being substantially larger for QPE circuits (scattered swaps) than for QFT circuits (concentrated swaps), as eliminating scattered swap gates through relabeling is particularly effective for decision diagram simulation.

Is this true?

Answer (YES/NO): NO